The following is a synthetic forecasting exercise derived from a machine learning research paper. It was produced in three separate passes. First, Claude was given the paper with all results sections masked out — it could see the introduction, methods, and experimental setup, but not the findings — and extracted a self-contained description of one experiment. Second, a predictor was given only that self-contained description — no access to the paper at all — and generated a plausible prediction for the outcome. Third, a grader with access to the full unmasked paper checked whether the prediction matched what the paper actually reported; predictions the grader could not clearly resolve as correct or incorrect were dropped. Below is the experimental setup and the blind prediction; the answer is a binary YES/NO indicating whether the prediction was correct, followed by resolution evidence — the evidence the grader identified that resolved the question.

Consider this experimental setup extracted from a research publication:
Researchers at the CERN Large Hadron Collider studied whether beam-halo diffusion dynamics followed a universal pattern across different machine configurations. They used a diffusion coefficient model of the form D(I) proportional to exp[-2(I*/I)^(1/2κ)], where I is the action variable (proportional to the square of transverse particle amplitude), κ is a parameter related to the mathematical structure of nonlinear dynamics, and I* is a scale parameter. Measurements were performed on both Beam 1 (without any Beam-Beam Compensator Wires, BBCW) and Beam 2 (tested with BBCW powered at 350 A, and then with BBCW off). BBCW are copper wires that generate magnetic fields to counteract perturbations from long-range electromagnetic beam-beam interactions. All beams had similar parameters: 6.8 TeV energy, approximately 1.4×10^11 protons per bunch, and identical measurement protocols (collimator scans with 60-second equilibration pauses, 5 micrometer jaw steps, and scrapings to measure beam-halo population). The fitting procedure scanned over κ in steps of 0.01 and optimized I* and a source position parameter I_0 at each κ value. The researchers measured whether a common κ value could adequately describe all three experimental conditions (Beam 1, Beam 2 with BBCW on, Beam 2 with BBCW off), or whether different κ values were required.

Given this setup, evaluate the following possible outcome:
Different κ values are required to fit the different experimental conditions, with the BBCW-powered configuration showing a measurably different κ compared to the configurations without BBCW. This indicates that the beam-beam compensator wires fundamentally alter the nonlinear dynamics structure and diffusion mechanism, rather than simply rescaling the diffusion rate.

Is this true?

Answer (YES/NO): NO